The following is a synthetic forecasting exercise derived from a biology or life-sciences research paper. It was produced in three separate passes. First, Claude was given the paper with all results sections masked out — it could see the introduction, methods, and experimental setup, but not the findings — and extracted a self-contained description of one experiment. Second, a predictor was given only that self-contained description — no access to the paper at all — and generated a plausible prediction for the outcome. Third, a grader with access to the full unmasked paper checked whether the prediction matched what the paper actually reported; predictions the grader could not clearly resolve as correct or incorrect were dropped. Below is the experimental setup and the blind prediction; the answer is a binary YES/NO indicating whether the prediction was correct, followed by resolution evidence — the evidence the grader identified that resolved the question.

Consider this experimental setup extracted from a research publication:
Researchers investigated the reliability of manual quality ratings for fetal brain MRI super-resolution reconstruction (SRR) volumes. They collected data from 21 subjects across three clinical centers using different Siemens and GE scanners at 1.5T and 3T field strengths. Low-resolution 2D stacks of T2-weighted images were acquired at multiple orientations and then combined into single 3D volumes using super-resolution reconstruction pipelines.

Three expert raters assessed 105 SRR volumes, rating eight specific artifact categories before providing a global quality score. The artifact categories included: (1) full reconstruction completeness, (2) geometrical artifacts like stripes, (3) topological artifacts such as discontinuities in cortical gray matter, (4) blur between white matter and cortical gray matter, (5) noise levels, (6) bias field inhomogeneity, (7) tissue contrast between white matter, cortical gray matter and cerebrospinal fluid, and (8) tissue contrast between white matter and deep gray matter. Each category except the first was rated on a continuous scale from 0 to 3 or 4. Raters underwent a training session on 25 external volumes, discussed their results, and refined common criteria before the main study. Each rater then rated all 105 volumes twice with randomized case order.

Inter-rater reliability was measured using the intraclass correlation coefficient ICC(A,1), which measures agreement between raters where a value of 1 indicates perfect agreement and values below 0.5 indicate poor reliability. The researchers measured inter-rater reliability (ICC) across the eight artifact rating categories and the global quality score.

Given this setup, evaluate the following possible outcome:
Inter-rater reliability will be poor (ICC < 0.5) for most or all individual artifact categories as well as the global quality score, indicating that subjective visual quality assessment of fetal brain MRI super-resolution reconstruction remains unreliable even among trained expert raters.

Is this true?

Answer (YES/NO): NO